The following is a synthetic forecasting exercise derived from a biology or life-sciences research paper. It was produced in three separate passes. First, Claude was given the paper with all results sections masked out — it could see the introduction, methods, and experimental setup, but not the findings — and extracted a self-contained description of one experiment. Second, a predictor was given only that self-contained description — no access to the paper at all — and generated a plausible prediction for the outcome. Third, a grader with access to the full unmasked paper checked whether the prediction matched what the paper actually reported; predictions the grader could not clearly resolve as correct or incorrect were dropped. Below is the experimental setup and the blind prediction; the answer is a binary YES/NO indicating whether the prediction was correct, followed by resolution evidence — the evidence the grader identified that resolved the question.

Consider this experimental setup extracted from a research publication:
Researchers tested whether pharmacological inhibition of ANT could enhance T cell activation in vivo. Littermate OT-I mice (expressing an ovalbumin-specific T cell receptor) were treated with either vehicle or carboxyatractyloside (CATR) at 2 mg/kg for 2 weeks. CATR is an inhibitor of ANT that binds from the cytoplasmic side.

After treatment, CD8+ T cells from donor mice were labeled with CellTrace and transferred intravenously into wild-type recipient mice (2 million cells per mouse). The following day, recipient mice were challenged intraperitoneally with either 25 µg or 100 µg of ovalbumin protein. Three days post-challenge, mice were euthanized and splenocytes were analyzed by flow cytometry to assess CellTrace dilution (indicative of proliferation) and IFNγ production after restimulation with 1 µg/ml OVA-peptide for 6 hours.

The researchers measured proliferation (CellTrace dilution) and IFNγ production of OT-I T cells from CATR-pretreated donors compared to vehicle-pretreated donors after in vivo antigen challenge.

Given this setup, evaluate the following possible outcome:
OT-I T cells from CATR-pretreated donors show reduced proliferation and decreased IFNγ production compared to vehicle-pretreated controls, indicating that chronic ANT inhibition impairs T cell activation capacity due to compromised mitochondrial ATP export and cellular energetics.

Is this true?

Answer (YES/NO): NO